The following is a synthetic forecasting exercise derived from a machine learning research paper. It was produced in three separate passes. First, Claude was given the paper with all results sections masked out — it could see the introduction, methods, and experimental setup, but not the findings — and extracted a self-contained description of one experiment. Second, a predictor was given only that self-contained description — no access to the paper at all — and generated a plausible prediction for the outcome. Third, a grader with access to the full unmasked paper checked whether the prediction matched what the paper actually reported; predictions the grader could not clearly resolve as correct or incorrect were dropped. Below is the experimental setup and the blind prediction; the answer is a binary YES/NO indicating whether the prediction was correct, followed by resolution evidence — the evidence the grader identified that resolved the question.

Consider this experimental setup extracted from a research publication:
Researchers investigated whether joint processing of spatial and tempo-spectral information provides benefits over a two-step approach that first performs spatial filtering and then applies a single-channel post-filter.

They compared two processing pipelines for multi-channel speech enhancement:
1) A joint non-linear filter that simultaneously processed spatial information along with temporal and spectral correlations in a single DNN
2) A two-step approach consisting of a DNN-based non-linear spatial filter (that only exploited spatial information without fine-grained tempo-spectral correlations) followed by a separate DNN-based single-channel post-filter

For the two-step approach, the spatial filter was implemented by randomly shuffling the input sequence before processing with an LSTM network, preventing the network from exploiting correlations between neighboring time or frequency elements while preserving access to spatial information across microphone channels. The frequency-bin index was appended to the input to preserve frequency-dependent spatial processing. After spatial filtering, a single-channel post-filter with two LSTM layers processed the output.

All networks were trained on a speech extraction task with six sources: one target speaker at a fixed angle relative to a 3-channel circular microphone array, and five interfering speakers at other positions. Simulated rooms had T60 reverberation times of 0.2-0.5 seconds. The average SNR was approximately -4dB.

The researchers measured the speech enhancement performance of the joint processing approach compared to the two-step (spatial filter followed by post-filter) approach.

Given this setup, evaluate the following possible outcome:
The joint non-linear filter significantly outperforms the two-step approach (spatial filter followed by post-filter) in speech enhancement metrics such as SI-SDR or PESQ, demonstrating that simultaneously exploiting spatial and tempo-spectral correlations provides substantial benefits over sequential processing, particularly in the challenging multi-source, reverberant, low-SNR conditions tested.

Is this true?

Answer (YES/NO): YES